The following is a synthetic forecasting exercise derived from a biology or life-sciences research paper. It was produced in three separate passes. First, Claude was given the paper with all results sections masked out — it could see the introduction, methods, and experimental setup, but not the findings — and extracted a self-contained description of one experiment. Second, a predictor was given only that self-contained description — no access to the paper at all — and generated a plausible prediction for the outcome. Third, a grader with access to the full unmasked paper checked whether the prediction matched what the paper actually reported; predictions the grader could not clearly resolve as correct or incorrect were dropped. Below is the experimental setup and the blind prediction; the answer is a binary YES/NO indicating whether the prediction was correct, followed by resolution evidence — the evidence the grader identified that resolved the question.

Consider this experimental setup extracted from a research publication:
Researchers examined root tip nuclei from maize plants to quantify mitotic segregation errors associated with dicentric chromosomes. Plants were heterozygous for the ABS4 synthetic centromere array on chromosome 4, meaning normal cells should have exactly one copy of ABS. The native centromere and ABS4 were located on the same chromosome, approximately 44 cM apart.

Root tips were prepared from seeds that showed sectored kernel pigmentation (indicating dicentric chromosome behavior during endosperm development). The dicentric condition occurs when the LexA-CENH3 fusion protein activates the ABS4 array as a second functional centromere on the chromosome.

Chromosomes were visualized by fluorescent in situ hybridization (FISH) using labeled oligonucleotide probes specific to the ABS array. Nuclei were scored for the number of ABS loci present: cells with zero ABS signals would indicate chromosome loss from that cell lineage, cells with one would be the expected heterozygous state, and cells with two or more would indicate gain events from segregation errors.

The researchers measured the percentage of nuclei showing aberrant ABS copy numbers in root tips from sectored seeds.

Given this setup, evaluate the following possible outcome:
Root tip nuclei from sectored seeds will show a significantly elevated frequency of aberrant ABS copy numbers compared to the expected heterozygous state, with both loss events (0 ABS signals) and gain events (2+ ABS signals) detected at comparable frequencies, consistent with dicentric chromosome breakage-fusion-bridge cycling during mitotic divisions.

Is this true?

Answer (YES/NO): YES